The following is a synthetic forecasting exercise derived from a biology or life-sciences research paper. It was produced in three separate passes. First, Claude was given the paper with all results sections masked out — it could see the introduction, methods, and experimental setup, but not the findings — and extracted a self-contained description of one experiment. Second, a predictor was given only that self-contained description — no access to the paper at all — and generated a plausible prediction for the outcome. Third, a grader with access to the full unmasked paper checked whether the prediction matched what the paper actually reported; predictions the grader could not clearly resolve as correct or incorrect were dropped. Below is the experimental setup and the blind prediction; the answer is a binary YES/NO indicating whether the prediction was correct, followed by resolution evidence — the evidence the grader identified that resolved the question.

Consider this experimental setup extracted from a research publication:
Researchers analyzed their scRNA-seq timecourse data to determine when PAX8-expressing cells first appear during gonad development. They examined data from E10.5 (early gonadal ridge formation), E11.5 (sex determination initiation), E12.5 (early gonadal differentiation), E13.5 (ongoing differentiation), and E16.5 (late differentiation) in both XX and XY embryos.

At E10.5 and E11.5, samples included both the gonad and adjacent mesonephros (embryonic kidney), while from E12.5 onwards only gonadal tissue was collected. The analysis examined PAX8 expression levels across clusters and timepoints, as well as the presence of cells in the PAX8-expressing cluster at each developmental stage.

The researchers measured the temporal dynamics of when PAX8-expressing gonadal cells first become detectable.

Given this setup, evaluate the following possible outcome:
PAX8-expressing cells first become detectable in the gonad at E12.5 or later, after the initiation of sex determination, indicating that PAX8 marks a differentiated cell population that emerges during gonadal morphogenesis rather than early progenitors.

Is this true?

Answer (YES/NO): NO